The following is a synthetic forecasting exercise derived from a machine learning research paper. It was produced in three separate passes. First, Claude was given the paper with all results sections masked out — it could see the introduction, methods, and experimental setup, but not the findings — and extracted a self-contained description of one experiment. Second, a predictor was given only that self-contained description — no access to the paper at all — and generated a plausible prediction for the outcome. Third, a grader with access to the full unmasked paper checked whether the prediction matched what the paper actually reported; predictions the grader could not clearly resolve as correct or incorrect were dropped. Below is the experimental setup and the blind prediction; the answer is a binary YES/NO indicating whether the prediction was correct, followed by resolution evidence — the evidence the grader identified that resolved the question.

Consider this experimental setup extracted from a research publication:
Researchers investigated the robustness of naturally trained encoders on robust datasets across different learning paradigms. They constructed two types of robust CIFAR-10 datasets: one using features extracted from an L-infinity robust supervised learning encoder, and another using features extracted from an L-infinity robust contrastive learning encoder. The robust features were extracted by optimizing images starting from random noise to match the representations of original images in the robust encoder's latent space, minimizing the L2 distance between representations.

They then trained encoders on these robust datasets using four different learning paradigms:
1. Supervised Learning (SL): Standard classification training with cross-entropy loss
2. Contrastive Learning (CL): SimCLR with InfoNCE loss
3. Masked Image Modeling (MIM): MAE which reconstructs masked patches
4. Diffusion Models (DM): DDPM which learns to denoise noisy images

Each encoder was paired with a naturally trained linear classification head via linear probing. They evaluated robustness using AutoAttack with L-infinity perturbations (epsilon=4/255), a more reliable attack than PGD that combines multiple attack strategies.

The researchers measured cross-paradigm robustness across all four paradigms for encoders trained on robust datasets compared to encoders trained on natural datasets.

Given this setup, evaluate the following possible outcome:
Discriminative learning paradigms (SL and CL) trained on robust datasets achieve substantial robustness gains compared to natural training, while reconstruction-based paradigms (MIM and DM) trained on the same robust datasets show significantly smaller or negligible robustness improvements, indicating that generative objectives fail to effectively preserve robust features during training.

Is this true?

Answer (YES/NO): NO